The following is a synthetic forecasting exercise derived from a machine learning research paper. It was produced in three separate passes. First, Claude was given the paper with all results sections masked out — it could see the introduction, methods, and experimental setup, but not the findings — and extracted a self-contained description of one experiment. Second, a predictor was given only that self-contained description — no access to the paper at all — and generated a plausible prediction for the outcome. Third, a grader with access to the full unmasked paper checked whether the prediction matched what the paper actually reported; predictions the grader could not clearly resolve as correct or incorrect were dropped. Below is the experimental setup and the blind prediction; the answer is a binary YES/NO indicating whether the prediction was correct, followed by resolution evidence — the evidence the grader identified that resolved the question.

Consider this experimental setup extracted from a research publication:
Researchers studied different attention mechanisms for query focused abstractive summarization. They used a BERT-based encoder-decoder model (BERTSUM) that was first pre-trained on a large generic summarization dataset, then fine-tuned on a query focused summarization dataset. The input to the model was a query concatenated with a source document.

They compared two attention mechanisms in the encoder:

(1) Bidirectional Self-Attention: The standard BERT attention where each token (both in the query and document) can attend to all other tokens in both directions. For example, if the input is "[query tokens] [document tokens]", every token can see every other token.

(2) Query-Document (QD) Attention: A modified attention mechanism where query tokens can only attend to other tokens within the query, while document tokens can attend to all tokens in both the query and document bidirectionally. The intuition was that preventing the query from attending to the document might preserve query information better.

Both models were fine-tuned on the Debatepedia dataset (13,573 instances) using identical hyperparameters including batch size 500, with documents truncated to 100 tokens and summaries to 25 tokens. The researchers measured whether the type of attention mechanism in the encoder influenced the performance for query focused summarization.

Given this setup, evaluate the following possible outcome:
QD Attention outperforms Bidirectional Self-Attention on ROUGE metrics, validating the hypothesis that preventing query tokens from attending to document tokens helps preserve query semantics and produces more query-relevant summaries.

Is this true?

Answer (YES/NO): NO